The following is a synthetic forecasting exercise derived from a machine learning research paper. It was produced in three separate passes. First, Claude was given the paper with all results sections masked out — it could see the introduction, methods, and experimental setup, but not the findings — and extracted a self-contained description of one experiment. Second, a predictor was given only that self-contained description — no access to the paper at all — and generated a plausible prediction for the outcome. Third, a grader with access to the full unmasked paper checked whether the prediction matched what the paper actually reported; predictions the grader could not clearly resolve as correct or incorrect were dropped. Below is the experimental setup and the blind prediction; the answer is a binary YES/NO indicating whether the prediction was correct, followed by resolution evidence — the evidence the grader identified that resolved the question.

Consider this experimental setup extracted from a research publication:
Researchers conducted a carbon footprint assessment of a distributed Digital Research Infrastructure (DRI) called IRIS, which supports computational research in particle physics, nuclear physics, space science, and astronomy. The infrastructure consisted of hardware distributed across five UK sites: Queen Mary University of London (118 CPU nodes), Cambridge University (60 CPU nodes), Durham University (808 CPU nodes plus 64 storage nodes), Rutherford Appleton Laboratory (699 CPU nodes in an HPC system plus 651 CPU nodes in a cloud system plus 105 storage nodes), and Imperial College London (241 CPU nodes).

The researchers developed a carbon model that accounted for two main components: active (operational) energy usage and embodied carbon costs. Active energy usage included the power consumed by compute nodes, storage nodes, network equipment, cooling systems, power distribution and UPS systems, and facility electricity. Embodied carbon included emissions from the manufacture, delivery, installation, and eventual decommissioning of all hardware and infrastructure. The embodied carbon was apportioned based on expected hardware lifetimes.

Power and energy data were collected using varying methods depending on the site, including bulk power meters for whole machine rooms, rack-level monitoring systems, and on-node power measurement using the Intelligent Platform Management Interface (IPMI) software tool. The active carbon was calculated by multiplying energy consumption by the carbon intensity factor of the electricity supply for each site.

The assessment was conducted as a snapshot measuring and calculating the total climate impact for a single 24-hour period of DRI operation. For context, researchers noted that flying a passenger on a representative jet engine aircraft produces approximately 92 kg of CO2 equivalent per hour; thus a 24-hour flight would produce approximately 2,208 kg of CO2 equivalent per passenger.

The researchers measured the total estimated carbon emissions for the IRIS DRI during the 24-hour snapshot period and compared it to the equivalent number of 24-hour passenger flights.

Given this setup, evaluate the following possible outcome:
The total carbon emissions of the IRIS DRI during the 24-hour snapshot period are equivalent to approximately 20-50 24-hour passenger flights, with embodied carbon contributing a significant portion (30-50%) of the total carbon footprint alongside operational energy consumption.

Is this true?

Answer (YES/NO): NO